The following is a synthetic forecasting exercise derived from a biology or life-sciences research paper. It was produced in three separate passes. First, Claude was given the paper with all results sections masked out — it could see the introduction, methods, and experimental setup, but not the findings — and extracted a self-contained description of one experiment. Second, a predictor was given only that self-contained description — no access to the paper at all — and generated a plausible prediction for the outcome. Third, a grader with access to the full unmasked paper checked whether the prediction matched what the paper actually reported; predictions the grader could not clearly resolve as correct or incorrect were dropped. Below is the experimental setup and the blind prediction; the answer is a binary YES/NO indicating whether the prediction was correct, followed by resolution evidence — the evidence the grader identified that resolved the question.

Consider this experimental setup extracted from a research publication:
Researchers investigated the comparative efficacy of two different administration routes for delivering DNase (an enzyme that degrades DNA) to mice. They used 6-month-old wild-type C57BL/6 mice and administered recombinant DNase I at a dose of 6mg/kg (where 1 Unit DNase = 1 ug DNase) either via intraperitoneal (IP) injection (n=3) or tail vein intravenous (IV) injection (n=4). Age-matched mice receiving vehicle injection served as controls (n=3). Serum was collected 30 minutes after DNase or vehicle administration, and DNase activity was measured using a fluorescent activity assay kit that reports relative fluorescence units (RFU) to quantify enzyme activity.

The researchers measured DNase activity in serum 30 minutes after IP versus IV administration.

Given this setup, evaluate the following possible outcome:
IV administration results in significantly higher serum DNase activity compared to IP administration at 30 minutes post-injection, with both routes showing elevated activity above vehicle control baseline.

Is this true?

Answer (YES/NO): YES